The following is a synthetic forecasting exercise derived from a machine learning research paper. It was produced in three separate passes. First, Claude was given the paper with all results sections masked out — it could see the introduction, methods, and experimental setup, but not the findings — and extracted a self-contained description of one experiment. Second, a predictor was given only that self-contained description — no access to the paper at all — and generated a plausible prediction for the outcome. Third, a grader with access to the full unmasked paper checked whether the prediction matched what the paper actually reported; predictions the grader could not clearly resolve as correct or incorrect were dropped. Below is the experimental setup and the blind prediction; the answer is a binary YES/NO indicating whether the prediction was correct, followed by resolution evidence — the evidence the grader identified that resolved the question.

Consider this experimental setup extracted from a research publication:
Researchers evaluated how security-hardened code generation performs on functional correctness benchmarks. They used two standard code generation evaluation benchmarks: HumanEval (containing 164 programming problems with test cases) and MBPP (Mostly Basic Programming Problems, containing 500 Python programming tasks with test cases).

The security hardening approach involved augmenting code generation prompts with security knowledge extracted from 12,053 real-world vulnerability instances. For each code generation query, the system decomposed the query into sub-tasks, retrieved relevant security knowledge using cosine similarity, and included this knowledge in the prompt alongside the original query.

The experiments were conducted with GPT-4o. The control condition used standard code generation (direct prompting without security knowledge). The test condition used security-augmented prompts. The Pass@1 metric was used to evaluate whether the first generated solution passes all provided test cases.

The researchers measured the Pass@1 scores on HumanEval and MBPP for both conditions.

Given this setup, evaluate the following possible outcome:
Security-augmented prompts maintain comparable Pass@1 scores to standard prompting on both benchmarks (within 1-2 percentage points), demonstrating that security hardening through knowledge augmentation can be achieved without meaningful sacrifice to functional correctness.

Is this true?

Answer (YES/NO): YES